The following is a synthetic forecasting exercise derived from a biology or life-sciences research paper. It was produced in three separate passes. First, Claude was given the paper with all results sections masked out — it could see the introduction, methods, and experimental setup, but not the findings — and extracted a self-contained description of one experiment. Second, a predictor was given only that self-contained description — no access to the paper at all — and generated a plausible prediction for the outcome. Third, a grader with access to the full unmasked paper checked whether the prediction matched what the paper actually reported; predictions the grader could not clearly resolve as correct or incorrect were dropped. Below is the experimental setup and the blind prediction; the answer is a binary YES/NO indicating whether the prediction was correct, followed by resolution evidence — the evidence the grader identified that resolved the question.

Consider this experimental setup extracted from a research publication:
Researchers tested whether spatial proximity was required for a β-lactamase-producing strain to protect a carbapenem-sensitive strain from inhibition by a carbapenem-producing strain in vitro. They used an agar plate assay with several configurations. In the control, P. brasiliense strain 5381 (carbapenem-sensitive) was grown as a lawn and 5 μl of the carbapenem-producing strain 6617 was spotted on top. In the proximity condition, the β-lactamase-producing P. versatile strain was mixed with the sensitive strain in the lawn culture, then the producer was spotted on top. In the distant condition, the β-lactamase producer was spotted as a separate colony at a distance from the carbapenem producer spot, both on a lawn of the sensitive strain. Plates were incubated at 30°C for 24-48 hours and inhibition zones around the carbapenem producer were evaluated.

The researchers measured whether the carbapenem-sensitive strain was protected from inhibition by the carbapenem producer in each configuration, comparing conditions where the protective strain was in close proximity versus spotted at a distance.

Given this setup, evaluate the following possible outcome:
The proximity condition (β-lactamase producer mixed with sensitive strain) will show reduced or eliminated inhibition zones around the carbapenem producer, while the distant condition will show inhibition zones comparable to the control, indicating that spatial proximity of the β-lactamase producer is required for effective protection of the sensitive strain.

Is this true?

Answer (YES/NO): YES